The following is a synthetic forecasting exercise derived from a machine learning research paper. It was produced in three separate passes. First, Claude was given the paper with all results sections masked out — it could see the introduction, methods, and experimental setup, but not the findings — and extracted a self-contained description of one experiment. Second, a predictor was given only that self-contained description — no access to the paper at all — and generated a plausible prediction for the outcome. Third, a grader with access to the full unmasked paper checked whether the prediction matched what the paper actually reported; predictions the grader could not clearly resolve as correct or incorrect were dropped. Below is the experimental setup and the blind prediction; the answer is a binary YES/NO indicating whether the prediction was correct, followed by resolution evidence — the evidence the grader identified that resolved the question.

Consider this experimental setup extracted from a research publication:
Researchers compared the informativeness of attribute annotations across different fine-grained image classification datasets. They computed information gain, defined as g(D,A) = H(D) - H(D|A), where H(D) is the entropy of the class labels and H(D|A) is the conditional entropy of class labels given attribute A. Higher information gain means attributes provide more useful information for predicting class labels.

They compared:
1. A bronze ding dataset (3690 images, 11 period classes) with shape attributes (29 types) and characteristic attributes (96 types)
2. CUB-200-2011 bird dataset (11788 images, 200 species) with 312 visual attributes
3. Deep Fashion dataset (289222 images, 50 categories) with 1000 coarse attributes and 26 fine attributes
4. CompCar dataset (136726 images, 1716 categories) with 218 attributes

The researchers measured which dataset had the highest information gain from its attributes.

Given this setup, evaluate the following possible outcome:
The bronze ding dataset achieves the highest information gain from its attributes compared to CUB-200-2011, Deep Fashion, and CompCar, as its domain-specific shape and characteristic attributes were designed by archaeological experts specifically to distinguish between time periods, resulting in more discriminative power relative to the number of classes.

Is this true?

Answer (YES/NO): YES